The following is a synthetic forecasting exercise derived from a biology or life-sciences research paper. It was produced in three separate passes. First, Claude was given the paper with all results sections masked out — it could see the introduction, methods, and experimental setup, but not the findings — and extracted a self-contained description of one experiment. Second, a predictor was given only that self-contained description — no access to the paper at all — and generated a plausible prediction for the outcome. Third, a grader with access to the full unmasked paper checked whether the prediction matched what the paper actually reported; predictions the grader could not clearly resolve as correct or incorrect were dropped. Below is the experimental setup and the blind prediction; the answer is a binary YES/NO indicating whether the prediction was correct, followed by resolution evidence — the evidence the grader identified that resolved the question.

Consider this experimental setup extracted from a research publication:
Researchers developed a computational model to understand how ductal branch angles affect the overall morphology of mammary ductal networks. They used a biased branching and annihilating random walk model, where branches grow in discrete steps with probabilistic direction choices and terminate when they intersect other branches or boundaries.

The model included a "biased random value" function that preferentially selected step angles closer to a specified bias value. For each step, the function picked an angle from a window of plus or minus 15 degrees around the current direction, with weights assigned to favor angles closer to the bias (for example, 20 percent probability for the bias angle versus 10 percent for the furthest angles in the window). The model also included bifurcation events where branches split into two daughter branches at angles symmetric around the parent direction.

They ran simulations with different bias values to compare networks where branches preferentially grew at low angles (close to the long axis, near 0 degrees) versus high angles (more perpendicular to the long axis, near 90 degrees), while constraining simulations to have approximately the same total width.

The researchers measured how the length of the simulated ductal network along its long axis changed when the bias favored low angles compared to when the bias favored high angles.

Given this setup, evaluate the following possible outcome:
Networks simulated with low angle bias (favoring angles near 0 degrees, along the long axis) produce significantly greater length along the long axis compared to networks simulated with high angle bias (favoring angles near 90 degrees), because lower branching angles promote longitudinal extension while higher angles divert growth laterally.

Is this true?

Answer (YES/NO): YES